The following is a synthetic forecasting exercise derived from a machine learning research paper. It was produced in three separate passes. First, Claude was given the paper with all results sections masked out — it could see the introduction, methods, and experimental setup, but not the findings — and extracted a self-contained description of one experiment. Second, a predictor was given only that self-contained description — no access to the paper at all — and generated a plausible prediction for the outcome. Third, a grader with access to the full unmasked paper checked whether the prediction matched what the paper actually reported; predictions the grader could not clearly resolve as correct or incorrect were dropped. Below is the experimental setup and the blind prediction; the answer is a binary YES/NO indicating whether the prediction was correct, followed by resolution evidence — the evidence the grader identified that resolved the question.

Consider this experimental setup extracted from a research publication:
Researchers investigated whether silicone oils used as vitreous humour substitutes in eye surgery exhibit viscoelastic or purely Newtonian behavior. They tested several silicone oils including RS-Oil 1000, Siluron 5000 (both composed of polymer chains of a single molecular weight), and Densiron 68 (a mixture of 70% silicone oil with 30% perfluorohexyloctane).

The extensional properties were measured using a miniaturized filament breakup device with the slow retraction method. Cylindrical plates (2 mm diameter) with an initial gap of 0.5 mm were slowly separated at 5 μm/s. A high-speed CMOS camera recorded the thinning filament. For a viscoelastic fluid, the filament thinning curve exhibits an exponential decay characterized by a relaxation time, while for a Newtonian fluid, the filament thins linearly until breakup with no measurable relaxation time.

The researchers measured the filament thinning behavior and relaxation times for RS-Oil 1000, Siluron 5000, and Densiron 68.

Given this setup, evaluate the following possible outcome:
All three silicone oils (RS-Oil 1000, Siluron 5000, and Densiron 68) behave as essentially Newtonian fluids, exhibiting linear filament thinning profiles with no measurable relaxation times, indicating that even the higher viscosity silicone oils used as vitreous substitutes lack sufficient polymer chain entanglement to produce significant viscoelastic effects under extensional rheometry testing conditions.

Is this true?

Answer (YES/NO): YES